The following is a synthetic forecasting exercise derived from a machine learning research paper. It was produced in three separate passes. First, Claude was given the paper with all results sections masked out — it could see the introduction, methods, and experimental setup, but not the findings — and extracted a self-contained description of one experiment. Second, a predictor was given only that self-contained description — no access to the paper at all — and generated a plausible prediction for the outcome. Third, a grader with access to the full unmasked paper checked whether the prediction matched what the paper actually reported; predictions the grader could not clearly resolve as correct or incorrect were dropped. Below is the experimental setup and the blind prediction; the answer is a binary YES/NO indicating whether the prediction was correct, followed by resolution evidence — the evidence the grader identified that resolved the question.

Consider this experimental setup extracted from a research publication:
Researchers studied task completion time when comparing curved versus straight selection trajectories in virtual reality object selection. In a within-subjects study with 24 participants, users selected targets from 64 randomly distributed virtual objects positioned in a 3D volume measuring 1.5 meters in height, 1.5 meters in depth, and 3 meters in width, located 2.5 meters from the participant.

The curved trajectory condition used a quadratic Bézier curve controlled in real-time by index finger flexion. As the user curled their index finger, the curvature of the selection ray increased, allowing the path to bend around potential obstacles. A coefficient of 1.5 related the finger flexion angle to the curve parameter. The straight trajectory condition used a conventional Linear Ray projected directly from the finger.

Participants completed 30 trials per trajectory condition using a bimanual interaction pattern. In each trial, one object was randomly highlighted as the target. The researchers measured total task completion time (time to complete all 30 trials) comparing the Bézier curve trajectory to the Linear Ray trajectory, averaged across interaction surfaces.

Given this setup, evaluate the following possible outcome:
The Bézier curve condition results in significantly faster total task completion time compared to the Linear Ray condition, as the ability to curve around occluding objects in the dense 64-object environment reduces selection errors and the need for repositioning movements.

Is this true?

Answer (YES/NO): NO